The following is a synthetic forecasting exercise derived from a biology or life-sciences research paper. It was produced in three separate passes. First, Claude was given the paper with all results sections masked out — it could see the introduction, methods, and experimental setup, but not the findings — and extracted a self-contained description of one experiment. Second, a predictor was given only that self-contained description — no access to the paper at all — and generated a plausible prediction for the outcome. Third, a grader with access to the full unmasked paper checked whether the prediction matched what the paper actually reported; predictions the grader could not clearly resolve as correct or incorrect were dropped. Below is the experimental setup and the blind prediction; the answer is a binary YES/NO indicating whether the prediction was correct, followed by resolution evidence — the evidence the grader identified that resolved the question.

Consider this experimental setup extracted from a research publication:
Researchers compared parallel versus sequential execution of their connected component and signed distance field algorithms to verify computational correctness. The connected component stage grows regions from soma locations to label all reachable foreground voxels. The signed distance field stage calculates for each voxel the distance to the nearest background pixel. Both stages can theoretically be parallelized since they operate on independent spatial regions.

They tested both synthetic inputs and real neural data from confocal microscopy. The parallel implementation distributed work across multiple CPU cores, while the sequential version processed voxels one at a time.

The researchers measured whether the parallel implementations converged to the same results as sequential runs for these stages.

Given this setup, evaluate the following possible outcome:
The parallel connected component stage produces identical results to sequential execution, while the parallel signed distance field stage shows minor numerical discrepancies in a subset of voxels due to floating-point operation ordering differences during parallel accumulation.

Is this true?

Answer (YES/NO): NO